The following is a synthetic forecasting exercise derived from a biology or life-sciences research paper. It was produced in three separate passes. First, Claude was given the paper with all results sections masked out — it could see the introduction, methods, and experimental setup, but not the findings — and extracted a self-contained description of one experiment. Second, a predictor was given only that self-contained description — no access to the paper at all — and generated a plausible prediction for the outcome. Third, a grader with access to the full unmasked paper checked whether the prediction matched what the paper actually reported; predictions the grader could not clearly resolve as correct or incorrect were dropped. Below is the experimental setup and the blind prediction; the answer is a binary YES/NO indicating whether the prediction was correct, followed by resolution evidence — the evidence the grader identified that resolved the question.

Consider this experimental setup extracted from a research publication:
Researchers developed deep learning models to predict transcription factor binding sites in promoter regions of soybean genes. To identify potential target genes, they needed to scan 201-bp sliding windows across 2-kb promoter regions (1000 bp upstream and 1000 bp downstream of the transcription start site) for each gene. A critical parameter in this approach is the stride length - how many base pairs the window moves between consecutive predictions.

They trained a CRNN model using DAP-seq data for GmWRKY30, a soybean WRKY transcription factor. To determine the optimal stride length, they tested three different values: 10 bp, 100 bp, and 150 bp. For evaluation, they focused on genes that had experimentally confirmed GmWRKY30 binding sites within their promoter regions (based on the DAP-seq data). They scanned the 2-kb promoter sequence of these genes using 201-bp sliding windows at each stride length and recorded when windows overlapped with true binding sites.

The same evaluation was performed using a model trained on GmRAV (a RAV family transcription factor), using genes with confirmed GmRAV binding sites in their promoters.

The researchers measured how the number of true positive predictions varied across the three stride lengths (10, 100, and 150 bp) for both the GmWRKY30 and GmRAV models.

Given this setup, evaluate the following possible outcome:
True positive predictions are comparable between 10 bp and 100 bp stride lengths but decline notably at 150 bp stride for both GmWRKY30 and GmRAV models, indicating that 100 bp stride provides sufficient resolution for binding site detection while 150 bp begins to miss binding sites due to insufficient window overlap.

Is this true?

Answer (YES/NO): NO